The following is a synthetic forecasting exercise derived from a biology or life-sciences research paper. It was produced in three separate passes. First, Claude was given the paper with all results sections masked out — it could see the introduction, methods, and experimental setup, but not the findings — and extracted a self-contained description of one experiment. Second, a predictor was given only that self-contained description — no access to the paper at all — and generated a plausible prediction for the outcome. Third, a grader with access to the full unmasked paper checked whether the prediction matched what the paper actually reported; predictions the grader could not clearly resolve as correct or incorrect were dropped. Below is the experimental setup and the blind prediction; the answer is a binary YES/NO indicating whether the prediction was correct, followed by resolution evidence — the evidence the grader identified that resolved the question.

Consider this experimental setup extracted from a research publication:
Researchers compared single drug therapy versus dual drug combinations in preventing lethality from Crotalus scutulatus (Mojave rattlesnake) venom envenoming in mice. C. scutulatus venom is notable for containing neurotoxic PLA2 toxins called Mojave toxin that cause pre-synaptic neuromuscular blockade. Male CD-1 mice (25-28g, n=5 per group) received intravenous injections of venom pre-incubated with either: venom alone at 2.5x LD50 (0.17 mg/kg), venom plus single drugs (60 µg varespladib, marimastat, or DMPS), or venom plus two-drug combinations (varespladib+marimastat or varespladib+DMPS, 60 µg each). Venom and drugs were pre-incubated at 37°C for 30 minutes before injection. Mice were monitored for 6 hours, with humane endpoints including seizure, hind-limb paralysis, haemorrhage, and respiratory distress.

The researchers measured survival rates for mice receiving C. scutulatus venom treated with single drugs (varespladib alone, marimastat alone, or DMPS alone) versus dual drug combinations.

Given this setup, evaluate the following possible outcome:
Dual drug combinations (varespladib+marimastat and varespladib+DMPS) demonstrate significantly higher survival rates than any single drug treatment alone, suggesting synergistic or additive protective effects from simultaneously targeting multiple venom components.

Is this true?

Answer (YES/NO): NO